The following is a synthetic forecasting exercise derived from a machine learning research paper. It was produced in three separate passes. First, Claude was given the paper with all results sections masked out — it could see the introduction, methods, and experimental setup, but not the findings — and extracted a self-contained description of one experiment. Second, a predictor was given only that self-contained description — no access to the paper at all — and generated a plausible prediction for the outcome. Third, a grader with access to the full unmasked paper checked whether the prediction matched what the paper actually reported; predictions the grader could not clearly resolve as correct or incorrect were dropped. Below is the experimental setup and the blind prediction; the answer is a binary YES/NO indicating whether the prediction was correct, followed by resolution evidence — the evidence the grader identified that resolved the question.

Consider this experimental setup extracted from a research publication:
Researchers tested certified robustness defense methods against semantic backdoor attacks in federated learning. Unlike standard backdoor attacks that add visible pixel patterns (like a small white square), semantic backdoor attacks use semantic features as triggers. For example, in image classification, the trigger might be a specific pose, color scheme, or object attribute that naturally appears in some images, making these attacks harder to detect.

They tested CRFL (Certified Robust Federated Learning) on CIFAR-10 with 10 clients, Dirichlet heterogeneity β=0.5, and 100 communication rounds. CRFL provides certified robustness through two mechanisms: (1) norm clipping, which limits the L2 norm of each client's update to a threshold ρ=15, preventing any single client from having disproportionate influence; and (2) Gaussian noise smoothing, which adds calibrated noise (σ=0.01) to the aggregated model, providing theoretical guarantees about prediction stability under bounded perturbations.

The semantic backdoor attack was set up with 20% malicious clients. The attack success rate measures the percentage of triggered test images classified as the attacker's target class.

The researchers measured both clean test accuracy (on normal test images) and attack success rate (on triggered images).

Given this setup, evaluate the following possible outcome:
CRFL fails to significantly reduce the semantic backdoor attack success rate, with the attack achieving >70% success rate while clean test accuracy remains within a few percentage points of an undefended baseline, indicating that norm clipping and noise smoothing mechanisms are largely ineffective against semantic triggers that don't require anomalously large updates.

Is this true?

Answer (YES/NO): NO